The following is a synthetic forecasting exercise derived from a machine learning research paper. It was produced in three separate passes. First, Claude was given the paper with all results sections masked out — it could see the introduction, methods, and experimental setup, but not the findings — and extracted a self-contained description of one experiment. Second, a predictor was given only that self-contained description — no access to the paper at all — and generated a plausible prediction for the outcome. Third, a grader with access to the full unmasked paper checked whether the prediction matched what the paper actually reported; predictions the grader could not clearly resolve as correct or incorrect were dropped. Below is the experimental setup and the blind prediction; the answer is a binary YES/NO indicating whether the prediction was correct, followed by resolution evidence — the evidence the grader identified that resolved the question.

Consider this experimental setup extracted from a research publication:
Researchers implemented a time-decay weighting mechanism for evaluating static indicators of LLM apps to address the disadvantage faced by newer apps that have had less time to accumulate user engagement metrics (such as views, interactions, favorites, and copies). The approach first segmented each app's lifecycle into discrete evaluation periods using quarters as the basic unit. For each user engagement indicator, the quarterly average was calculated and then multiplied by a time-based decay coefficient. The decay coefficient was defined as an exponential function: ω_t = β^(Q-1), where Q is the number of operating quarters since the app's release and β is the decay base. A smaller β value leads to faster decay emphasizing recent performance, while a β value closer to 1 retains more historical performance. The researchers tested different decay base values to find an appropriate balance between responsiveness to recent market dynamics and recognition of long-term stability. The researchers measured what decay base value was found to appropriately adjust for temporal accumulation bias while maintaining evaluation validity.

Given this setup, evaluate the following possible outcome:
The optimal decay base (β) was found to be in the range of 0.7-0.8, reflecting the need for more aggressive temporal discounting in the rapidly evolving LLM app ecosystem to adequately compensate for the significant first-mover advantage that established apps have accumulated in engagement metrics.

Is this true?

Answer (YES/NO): NO